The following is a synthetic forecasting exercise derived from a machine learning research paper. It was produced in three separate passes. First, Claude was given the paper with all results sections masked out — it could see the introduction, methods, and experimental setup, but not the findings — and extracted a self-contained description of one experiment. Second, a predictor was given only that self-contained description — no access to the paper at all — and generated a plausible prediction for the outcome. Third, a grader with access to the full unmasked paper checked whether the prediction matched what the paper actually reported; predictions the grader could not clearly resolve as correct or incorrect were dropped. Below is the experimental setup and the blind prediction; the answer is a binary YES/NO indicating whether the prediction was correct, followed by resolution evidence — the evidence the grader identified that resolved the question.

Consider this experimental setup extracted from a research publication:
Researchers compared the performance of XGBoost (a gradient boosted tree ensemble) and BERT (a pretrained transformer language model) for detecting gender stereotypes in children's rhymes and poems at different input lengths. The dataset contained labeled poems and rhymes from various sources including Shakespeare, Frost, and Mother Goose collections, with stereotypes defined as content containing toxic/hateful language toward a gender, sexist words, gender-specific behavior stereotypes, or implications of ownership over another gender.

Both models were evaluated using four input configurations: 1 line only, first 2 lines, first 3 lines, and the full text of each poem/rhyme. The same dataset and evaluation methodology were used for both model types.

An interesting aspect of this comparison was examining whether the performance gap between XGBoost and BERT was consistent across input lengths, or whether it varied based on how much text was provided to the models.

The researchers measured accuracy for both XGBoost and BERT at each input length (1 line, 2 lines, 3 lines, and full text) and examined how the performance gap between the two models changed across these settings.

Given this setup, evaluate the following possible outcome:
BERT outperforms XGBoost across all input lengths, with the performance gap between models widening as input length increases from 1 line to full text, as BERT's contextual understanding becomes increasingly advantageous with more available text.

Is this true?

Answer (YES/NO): NO